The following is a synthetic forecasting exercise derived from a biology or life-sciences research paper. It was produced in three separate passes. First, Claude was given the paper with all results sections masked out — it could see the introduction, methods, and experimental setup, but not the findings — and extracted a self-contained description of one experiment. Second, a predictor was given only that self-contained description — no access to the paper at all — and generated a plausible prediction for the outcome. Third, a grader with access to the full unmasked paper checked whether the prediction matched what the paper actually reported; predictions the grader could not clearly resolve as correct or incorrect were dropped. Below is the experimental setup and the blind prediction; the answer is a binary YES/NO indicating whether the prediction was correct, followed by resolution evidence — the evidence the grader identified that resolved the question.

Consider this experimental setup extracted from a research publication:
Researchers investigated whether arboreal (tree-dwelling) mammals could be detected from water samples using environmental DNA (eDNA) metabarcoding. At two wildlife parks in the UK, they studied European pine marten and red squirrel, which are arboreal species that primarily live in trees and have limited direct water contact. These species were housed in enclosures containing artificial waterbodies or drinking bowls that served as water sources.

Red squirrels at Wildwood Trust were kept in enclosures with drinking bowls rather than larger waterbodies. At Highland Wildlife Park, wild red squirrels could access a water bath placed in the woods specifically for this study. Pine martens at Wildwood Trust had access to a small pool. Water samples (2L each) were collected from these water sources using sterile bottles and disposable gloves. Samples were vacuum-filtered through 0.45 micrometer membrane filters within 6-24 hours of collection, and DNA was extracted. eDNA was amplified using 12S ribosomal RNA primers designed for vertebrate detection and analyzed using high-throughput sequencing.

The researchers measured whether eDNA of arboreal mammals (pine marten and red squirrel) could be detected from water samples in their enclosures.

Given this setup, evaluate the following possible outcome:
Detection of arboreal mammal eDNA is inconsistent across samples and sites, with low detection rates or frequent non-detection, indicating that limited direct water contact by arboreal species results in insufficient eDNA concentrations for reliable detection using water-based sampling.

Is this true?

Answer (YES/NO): NO